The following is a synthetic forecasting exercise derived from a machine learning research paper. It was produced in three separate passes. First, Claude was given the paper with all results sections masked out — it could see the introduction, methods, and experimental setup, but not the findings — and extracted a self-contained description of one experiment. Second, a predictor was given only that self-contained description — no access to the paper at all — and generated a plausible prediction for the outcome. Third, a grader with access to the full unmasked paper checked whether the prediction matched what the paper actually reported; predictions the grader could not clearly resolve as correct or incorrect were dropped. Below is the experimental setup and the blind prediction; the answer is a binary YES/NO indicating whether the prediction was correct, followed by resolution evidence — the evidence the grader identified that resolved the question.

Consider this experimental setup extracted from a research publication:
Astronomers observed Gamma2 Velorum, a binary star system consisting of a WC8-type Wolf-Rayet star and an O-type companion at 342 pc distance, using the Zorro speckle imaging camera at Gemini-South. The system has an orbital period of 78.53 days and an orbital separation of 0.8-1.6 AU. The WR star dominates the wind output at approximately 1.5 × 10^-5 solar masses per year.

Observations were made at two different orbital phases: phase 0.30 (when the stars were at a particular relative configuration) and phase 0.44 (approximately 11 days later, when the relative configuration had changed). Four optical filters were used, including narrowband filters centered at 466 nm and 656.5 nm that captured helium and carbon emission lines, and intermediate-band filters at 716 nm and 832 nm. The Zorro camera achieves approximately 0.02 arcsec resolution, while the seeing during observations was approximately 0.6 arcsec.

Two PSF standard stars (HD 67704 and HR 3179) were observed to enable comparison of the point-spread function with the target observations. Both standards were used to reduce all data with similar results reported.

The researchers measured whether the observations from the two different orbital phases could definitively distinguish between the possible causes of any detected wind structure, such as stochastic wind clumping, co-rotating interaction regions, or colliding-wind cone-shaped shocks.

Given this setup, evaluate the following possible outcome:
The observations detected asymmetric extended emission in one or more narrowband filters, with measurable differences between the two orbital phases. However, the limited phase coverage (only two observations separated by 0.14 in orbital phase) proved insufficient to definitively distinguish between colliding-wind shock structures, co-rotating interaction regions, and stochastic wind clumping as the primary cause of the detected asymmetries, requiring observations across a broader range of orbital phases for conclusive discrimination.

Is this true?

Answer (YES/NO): YES